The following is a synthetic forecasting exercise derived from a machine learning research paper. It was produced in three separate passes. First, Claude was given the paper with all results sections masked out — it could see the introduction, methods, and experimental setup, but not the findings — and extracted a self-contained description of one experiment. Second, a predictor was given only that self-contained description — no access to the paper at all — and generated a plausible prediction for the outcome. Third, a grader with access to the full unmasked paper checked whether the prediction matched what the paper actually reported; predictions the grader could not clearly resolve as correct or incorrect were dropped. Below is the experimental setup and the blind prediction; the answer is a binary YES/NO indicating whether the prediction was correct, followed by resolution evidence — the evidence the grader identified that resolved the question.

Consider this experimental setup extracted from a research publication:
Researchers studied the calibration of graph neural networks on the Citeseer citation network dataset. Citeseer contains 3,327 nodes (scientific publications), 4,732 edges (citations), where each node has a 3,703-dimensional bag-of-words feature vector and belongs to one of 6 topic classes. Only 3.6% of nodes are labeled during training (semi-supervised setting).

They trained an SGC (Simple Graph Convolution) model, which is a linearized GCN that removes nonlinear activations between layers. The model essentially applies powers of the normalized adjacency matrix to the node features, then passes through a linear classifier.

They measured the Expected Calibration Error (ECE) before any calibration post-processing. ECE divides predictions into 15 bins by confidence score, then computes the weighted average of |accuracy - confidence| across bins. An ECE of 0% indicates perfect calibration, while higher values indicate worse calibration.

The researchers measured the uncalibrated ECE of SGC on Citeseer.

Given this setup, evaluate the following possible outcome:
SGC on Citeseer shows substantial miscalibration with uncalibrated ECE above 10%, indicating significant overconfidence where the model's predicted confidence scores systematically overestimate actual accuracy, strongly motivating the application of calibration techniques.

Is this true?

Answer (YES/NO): NO